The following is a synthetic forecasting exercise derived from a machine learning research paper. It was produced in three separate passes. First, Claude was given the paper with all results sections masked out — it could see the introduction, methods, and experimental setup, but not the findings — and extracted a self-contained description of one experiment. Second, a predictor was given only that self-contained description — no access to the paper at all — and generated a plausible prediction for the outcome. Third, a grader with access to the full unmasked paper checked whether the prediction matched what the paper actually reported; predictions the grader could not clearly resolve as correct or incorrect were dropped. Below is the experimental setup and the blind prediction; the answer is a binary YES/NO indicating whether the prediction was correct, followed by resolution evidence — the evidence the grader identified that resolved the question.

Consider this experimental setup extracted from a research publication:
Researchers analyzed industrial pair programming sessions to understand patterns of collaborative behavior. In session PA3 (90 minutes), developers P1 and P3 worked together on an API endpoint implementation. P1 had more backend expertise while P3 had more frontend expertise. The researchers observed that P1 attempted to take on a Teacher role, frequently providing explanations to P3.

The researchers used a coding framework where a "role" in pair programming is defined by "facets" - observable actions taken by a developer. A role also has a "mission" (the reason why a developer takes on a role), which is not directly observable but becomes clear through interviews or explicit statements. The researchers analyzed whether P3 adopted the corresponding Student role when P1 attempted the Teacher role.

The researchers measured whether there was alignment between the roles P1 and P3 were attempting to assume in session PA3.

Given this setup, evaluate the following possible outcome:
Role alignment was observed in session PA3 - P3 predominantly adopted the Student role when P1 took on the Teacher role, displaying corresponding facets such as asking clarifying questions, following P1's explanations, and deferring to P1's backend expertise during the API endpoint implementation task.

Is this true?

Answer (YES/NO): NO